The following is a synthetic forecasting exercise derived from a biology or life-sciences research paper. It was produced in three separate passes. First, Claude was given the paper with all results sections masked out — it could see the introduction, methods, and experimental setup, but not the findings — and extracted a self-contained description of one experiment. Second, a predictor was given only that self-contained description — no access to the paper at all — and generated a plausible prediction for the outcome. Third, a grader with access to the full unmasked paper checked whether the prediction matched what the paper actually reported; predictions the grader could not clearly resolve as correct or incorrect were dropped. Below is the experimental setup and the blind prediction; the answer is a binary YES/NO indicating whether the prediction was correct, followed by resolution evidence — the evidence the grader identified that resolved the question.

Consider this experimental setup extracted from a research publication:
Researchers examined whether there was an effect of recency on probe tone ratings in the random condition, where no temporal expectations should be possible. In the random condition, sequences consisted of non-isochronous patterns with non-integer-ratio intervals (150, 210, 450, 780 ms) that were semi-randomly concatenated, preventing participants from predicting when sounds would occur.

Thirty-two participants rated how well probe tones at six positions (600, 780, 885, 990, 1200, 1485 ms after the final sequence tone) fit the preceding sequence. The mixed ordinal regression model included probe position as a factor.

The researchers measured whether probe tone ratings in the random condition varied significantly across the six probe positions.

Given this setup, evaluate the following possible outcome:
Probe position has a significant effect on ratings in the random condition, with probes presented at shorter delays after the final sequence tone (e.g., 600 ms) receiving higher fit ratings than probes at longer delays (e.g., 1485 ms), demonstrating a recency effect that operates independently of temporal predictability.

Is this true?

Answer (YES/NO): YES